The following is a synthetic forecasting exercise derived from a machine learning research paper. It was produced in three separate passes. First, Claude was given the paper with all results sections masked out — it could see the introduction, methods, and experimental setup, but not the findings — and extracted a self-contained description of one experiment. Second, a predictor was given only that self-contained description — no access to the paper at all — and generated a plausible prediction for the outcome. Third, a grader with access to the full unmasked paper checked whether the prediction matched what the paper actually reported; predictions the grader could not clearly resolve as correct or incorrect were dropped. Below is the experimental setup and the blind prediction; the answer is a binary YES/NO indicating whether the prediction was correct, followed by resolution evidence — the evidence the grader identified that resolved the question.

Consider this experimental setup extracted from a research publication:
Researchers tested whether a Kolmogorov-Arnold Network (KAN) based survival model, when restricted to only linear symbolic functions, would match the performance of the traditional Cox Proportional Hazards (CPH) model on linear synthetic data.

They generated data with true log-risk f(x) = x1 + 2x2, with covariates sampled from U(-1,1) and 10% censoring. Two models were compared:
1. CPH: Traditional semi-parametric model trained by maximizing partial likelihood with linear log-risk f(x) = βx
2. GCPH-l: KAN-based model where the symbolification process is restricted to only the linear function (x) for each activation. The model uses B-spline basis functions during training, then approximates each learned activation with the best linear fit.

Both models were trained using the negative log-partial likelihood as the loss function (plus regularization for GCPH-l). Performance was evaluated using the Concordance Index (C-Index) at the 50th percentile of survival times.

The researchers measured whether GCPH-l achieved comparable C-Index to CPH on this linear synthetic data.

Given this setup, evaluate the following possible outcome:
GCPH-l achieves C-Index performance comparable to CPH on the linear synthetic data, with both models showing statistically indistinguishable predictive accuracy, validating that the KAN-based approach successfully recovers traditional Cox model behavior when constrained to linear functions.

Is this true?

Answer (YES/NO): YES